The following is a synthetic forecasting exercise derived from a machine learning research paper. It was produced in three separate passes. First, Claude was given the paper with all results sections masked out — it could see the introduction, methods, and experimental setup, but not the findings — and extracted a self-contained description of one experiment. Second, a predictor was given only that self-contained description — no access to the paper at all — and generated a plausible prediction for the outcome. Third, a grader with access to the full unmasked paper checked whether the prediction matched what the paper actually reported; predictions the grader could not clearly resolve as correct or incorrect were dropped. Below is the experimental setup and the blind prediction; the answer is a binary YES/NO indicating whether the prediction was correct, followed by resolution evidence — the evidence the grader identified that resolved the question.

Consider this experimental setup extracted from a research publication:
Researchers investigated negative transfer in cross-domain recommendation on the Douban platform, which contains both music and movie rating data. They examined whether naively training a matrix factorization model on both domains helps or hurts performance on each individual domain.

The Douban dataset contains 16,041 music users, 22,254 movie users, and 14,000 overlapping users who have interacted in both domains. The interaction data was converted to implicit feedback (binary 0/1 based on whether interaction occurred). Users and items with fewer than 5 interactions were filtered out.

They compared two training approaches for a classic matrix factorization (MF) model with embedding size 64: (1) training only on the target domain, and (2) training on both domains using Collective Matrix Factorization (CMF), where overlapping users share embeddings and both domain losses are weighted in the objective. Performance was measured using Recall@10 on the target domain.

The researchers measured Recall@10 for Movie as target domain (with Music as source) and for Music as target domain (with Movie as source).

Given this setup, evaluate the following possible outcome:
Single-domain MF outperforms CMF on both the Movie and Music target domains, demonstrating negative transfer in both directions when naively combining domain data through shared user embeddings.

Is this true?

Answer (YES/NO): YES